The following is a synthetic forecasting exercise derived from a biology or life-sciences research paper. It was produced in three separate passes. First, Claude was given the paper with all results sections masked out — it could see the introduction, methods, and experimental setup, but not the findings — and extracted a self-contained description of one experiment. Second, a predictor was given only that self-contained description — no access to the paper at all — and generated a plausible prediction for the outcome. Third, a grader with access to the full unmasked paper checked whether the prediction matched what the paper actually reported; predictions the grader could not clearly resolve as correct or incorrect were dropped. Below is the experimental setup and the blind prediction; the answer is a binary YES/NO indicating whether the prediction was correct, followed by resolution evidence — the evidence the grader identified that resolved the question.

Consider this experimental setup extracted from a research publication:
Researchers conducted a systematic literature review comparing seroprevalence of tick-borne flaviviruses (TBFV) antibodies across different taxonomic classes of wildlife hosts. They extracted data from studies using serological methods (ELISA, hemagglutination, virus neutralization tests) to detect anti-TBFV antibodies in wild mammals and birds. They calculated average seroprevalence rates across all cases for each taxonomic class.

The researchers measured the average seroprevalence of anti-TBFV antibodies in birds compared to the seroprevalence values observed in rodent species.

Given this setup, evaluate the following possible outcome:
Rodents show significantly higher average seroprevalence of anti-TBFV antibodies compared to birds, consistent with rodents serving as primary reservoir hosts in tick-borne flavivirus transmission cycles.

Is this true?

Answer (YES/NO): NO